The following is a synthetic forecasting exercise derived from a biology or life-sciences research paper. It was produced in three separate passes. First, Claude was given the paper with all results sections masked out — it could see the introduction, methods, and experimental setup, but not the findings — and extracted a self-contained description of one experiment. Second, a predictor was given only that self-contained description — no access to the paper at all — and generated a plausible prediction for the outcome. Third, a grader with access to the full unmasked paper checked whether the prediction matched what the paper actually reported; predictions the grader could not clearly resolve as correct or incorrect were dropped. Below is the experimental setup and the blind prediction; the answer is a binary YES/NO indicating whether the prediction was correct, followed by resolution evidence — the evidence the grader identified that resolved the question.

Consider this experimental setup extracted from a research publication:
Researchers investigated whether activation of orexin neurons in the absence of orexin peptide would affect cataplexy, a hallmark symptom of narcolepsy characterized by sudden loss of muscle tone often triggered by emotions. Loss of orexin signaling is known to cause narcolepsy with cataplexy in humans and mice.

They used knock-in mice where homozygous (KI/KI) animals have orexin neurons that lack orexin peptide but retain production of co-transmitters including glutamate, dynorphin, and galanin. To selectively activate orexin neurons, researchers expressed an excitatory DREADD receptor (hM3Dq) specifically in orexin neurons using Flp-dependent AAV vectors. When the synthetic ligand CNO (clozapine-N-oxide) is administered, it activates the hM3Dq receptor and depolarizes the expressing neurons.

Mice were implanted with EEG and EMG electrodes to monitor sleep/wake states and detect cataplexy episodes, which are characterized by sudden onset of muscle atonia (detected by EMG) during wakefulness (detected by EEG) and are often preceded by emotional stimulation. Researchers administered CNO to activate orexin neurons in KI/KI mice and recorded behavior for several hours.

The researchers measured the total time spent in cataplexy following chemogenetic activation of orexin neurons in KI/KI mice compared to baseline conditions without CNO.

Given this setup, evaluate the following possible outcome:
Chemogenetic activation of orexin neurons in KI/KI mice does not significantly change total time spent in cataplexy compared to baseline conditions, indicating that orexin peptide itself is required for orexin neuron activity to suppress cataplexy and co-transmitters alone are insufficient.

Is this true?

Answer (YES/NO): NO